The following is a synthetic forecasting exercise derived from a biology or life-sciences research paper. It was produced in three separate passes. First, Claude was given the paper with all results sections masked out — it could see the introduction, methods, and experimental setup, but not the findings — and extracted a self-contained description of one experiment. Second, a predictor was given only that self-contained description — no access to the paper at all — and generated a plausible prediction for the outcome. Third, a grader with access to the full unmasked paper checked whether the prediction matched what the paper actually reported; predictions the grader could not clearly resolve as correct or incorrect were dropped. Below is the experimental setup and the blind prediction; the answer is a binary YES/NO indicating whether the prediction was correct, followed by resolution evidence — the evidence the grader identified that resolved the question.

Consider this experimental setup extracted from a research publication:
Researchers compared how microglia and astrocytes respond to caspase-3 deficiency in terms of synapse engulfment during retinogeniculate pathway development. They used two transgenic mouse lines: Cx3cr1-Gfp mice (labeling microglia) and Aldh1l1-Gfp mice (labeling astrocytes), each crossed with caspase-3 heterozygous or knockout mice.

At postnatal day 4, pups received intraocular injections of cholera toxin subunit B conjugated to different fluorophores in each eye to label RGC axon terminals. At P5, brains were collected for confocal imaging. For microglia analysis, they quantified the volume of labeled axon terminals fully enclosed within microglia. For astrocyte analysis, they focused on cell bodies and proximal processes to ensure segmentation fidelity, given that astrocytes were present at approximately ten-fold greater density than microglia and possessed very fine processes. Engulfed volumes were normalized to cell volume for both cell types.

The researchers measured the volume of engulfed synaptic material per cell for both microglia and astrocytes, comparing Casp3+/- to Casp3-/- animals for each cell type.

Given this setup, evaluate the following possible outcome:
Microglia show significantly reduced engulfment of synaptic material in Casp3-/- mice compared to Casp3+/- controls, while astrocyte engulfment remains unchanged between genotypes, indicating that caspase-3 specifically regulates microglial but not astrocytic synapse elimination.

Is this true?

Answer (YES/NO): YES